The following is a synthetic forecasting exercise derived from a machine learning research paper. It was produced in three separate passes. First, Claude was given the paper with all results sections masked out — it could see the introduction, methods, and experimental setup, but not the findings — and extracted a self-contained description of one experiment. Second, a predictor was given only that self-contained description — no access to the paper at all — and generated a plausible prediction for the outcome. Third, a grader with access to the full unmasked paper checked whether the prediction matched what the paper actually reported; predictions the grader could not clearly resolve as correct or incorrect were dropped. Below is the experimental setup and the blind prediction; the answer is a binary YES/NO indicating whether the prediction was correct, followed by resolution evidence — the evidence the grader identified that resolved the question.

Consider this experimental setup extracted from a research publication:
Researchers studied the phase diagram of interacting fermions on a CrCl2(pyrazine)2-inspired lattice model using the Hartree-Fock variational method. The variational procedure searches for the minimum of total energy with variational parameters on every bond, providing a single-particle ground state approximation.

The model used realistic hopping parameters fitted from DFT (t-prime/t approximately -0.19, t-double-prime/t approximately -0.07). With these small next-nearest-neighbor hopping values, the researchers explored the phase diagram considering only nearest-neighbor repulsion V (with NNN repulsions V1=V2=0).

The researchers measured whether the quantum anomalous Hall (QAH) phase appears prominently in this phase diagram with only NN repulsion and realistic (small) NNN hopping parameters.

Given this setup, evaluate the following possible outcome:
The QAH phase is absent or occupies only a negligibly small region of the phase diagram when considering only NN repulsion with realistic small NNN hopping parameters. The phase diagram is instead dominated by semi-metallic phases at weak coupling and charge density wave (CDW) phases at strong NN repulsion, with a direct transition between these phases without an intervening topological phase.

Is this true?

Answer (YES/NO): YES